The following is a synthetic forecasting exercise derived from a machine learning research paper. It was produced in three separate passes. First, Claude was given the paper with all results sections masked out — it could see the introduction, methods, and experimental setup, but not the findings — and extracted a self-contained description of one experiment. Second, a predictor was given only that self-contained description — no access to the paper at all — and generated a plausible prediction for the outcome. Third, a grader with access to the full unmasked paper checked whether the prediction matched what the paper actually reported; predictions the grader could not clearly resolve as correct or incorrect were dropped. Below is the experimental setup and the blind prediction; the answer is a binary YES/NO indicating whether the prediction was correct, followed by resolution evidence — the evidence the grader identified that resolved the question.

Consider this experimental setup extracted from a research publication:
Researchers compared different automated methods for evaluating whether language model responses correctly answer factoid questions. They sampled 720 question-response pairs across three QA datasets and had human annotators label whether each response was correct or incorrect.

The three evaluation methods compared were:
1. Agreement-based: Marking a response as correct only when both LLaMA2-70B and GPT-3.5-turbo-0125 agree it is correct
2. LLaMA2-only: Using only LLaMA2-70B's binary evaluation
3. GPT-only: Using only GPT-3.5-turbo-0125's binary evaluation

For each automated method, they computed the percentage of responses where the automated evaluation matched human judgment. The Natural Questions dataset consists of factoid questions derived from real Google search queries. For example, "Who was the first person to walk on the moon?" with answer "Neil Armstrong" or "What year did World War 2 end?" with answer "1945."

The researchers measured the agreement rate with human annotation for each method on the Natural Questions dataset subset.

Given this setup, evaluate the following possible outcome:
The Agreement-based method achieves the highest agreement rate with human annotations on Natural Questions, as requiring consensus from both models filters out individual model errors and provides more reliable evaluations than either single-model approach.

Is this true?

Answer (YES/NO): YES